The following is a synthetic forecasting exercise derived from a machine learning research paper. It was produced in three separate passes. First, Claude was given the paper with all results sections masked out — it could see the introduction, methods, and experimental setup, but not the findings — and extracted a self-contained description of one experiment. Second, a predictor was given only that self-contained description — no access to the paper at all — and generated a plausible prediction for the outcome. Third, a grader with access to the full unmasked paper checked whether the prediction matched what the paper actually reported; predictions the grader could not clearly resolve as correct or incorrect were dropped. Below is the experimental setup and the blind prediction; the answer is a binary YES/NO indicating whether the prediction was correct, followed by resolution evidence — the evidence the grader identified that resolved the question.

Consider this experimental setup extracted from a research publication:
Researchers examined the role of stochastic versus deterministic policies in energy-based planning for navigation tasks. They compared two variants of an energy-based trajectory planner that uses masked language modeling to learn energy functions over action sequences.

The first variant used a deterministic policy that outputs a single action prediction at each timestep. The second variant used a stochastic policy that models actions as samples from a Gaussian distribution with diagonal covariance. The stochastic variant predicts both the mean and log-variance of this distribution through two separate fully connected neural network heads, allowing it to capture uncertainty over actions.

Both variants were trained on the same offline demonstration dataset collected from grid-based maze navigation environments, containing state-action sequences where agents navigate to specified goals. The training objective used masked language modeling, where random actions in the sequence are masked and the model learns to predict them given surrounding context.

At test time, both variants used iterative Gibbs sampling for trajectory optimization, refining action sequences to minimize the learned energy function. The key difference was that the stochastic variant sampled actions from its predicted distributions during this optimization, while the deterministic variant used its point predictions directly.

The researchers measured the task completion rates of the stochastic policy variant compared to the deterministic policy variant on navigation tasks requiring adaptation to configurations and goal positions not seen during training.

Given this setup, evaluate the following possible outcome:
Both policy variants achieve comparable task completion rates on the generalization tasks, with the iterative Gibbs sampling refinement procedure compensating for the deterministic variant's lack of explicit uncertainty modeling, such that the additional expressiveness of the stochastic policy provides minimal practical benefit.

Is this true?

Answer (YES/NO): NO